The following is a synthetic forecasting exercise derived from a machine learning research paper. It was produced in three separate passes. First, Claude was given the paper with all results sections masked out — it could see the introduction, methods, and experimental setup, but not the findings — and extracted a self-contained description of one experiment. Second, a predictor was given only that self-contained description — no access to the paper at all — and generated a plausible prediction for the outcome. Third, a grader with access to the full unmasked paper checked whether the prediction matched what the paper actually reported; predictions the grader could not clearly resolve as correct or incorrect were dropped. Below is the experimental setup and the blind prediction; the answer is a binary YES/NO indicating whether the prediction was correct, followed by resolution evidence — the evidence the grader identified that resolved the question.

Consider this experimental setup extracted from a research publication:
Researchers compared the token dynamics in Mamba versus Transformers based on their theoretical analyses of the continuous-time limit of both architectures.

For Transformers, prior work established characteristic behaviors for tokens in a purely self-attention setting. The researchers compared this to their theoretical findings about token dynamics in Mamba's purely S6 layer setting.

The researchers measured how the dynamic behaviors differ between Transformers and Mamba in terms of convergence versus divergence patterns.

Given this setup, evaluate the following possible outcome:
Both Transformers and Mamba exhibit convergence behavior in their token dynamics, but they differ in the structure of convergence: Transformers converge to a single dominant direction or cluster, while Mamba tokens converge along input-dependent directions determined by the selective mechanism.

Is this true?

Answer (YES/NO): NO